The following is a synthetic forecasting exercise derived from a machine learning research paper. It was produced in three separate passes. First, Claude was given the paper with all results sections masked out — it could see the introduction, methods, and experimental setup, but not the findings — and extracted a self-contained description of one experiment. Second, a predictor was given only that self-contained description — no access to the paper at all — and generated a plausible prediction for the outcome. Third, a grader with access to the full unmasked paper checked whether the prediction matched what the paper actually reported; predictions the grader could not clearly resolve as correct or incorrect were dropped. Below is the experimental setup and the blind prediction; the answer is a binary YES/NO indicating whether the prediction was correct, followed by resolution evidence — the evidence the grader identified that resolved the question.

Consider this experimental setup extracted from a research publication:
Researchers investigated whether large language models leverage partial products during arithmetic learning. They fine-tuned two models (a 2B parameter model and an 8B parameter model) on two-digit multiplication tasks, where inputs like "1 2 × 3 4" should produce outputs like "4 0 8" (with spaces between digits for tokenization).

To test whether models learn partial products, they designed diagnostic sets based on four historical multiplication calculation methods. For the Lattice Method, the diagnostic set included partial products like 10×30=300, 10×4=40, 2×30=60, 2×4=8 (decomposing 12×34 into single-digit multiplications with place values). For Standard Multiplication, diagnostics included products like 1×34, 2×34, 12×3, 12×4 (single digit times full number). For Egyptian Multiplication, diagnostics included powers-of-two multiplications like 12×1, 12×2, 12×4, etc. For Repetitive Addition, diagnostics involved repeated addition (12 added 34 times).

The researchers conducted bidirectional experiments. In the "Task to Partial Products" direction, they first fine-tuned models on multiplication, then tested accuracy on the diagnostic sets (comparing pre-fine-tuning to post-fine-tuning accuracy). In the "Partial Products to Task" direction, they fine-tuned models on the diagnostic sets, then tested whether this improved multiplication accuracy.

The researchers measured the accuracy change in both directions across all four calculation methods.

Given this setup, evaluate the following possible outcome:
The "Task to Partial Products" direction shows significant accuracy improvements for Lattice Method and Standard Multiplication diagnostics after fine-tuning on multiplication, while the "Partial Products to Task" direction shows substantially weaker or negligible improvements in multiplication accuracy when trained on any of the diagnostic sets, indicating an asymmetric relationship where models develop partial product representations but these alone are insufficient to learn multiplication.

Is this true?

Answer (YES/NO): NO